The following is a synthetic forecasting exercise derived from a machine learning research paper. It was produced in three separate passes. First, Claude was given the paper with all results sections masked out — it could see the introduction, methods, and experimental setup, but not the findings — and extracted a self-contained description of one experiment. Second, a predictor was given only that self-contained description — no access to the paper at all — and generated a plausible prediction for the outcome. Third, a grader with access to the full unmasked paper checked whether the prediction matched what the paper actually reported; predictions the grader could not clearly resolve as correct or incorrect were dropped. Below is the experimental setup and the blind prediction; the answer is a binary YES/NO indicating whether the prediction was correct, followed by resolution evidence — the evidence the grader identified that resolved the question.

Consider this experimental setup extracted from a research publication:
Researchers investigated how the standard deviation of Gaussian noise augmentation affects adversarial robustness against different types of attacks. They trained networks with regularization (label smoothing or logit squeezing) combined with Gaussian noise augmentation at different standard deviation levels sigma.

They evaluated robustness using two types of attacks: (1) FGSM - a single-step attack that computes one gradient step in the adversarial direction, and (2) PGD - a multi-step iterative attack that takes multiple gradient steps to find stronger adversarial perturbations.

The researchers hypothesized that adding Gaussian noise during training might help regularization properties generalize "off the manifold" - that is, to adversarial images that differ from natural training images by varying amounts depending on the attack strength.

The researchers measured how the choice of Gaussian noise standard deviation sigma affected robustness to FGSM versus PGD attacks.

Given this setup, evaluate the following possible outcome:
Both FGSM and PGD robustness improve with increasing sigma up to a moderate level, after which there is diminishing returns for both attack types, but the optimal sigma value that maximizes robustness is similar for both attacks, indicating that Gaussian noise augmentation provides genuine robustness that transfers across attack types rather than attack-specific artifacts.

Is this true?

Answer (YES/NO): NO